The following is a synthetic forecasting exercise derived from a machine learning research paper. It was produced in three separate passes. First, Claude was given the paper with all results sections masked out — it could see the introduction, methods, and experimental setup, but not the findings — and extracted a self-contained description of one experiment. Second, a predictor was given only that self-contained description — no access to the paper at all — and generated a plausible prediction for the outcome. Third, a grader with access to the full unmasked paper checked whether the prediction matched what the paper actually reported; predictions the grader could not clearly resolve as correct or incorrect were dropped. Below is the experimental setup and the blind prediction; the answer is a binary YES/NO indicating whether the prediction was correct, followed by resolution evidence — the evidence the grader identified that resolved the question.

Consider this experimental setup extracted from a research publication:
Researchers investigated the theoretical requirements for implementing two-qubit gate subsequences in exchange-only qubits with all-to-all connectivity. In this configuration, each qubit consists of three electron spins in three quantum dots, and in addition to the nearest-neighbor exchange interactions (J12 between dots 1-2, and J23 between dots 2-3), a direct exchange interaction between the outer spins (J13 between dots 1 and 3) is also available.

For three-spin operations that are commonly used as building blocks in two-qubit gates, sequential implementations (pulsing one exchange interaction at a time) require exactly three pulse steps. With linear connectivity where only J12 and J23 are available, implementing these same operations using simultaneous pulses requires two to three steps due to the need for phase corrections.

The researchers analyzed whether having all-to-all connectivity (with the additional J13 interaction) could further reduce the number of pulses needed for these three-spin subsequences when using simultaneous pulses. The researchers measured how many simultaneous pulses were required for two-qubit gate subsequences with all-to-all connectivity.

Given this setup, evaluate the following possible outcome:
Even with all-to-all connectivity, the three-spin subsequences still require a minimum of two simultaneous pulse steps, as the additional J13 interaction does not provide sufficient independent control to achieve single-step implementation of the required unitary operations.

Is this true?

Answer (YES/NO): NO